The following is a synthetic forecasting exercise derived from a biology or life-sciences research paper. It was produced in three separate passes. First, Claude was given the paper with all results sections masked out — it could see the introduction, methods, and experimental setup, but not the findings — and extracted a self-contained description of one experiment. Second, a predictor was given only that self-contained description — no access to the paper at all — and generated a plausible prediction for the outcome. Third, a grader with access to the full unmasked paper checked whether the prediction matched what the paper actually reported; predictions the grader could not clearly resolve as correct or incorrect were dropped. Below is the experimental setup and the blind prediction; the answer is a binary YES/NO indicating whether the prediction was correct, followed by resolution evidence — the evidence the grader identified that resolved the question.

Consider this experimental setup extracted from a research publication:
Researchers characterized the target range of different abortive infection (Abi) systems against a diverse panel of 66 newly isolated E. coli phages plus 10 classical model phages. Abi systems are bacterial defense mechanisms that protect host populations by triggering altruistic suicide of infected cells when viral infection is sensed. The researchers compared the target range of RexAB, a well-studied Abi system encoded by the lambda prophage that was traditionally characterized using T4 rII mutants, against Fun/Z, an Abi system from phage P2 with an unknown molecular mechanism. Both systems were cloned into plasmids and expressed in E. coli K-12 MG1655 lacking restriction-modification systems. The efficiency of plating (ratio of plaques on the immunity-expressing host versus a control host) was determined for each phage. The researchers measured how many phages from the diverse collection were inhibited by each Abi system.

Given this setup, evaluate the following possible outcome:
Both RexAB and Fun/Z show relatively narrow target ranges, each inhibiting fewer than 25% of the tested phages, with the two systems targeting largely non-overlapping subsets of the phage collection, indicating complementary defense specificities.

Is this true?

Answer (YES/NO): NO